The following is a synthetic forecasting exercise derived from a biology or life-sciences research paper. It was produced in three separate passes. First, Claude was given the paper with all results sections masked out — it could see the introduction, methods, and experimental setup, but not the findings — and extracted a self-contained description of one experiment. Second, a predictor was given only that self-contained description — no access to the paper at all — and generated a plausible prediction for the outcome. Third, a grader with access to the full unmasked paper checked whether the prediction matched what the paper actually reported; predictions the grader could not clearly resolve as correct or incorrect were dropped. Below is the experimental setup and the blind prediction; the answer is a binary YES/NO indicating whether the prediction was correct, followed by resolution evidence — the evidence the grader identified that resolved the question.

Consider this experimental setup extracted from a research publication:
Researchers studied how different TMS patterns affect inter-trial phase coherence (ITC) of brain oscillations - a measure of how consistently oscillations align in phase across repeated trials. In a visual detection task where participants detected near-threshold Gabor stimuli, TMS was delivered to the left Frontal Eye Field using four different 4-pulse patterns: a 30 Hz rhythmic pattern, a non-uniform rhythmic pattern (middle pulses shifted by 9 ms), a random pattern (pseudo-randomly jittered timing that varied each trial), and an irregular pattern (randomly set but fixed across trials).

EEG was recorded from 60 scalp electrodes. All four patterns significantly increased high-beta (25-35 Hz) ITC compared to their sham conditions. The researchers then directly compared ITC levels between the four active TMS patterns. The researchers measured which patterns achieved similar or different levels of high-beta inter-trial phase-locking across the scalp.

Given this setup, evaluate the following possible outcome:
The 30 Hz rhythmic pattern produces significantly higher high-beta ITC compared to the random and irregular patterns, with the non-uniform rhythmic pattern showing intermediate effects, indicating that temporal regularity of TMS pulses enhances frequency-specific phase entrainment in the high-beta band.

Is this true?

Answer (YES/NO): NO